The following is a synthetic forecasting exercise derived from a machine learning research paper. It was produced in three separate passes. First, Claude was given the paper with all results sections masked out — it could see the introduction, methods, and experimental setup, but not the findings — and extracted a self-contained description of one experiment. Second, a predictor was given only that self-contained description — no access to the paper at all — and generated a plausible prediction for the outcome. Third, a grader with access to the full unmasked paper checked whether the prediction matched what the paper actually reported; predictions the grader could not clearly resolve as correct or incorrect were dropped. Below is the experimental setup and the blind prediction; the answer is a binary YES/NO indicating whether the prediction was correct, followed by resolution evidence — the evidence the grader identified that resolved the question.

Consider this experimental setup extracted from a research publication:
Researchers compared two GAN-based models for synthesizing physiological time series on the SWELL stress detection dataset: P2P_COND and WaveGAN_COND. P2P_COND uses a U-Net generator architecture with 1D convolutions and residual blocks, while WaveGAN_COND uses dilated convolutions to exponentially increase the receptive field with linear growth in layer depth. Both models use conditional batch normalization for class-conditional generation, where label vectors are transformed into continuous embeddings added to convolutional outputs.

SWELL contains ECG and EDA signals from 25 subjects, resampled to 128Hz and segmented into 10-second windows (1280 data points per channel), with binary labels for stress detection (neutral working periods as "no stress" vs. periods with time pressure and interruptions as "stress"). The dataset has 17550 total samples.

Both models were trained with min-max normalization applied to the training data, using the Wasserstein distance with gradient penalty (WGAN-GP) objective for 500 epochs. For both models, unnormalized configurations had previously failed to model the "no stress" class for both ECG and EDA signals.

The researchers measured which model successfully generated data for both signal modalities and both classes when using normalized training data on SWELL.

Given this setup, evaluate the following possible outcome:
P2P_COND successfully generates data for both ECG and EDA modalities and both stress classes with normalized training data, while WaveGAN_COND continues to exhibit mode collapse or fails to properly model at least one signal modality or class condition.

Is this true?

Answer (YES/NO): NO